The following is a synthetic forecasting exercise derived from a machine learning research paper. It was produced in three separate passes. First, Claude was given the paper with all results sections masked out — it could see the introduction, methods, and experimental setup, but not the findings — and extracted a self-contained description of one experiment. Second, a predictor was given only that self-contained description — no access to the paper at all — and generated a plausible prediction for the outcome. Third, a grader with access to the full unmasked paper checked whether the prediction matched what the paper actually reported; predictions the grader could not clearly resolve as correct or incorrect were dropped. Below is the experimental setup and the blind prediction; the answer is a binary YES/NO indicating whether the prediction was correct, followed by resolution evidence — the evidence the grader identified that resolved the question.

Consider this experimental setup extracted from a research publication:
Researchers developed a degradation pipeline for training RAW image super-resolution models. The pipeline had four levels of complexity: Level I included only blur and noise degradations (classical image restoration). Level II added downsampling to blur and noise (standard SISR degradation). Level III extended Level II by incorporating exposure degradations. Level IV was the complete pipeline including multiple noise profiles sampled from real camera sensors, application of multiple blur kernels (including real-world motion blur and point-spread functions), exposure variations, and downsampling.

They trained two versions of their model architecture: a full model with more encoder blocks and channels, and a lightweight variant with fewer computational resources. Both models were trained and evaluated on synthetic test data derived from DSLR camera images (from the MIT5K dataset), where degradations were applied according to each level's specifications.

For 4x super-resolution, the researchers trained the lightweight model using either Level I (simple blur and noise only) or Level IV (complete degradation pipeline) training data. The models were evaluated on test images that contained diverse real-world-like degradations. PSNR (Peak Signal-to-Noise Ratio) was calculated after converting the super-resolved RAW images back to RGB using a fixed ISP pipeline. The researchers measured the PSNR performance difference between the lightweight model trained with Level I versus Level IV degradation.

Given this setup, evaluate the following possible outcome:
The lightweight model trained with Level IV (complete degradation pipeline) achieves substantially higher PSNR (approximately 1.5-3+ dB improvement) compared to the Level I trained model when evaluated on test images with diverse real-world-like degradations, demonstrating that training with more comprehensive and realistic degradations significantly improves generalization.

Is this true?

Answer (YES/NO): NO